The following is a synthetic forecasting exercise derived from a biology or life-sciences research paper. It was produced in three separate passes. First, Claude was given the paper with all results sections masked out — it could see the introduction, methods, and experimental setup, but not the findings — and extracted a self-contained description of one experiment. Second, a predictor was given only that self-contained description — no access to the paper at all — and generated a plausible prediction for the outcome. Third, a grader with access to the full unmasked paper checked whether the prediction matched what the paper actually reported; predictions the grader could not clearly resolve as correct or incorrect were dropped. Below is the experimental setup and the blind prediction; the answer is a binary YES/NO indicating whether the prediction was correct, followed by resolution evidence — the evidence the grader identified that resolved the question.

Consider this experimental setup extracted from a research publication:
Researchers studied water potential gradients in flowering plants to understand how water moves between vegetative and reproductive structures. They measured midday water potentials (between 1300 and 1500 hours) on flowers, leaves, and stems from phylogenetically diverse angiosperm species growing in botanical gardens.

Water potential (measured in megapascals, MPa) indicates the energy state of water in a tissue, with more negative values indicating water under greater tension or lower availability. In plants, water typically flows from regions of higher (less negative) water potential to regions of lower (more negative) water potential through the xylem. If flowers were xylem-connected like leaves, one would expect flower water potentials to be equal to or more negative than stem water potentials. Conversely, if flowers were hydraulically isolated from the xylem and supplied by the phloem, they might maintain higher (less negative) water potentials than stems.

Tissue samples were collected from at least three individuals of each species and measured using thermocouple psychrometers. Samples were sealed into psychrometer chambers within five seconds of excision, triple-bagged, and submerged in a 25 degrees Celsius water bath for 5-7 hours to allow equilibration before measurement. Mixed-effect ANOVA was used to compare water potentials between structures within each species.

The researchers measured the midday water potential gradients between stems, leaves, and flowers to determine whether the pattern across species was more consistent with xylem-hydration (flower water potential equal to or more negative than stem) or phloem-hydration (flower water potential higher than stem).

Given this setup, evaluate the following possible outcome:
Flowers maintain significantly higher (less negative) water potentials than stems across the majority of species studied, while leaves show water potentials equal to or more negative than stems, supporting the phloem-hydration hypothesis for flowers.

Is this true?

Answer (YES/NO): NO